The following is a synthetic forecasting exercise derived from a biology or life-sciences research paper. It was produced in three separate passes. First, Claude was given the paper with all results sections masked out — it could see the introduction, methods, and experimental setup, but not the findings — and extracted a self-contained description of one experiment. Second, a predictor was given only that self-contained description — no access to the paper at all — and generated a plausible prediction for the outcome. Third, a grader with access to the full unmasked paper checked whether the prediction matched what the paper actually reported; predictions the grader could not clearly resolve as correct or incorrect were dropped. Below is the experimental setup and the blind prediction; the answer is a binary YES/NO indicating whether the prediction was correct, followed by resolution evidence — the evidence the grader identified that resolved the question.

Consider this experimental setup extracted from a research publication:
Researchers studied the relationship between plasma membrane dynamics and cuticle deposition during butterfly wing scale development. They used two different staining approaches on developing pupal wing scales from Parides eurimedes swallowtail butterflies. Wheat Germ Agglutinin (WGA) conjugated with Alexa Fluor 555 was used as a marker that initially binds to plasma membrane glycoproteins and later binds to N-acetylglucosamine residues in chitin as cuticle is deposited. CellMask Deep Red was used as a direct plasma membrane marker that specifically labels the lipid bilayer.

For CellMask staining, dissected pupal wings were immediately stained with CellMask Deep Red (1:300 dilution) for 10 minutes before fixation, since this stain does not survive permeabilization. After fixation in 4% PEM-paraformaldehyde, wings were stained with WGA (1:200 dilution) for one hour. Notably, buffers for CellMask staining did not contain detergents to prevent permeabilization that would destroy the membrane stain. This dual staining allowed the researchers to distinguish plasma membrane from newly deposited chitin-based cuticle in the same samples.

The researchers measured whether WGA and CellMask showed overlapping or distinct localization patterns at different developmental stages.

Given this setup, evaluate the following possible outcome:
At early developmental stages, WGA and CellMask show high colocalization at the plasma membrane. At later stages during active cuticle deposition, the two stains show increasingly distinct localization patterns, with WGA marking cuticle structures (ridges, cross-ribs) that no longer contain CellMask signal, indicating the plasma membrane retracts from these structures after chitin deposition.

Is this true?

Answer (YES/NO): NO